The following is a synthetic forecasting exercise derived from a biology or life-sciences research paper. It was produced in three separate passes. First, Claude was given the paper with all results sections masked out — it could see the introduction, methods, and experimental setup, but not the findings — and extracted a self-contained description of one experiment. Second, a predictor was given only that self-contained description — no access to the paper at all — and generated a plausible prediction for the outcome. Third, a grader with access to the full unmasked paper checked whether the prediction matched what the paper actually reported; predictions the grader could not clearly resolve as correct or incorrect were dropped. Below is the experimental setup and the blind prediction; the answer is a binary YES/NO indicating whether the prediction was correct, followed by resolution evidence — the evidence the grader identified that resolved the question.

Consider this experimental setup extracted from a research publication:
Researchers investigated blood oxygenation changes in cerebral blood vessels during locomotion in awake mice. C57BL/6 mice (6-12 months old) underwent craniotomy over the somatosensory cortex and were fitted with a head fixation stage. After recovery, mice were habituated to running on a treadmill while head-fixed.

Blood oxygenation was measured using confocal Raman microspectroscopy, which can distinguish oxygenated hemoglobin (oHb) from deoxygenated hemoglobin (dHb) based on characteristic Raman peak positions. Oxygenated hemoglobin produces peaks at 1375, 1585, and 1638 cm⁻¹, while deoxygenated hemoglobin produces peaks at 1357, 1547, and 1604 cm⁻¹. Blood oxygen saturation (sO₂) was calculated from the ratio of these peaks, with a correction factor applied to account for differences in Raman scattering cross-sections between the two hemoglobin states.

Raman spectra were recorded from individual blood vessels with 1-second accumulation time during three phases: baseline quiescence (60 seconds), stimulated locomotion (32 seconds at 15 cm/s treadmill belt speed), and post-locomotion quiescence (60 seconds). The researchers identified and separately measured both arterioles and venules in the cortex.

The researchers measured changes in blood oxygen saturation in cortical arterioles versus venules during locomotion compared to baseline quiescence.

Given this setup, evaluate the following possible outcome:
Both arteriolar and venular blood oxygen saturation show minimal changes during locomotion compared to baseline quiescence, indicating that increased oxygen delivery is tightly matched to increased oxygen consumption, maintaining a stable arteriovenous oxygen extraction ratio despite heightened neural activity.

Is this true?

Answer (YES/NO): NO